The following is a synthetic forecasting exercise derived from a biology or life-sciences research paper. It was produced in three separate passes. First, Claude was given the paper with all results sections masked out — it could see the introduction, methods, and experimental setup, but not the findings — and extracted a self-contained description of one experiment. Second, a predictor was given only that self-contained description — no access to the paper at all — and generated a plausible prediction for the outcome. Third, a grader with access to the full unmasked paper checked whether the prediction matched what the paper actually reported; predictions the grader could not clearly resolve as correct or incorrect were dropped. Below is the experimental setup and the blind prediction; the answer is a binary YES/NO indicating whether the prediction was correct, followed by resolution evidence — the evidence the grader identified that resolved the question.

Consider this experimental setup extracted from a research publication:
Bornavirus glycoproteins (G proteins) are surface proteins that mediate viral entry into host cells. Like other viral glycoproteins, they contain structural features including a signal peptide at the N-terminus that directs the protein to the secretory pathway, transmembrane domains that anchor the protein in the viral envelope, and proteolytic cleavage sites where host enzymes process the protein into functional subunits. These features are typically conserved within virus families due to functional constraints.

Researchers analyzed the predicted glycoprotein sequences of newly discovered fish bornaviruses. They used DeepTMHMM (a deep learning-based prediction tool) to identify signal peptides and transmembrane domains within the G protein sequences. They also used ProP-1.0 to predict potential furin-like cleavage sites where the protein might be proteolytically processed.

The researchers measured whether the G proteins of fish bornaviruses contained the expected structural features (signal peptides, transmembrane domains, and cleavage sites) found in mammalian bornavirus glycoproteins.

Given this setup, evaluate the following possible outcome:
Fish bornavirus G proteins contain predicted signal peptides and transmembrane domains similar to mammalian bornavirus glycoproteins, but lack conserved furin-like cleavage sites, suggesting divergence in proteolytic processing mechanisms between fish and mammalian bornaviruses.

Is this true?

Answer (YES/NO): NO